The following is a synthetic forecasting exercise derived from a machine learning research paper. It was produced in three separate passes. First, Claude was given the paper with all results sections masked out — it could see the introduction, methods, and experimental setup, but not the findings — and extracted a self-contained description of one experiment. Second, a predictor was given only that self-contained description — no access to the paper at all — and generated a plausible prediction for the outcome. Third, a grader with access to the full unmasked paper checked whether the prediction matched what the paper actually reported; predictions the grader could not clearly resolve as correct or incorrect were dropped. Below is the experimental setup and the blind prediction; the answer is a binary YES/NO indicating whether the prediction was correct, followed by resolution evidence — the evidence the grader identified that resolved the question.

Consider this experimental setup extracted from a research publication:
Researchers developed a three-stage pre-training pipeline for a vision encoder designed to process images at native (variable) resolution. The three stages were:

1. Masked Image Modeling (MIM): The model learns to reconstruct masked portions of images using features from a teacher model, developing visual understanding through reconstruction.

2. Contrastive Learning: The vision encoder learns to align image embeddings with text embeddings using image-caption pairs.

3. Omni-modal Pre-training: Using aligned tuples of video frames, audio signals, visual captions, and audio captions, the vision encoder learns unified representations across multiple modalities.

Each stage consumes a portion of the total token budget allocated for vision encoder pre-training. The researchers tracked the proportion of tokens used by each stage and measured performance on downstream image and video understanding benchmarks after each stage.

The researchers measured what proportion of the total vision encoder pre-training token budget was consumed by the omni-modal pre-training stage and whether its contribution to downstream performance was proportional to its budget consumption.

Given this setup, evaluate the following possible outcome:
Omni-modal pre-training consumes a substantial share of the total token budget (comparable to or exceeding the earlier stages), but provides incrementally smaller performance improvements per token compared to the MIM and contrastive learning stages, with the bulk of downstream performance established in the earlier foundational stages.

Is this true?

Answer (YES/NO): NO